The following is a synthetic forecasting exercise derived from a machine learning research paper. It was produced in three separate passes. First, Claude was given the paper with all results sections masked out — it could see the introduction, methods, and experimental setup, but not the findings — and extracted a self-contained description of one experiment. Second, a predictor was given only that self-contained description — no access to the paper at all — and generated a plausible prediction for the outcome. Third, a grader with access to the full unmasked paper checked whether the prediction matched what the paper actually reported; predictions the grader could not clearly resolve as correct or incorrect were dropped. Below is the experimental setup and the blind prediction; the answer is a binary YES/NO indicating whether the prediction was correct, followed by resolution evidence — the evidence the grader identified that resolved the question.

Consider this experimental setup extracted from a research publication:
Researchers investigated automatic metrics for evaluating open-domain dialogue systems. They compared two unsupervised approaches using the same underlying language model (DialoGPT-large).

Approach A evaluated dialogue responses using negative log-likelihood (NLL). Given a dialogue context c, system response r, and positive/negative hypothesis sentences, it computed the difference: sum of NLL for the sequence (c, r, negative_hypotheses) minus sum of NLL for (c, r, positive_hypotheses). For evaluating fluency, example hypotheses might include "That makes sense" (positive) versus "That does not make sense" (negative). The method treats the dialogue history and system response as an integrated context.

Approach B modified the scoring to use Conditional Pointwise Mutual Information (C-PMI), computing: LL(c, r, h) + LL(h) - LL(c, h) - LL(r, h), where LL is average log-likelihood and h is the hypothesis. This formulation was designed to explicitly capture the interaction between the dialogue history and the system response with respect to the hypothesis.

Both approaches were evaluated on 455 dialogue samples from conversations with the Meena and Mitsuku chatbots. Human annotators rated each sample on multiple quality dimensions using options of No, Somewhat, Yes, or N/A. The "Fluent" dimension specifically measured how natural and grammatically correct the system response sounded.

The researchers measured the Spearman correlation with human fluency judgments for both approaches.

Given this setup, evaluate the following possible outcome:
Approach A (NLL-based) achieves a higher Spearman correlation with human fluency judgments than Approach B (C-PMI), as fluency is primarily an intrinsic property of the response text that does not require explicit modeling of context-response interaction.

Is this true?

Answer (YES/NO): NO